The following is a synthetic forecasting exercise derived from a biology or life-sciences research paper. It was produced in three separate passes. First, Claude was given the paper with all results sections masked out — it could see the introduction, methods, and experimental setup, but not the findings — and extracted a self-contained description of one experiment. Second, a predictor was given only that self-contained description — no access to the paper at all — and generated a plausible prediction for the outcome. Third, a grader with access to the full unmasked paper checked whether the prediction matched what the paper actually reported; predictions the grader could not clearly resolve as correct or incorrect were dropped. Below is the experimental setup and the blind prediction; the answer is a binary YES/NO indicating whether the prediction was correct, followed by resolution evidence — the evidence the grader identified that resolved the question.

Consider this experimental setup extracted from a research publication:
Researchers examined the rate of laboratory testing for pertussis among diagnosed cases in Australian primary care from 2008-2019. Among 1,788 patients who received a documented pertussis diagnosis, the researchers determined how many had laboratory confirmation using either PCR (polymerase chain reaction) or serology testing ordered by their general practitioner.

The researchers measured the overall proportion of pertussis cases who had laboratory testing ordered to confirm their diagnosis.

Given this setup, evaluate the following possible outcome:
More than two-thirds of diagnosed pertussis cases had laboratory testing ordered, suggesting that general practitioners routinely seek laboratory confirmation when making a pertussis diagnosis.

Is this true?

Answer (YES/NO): NO